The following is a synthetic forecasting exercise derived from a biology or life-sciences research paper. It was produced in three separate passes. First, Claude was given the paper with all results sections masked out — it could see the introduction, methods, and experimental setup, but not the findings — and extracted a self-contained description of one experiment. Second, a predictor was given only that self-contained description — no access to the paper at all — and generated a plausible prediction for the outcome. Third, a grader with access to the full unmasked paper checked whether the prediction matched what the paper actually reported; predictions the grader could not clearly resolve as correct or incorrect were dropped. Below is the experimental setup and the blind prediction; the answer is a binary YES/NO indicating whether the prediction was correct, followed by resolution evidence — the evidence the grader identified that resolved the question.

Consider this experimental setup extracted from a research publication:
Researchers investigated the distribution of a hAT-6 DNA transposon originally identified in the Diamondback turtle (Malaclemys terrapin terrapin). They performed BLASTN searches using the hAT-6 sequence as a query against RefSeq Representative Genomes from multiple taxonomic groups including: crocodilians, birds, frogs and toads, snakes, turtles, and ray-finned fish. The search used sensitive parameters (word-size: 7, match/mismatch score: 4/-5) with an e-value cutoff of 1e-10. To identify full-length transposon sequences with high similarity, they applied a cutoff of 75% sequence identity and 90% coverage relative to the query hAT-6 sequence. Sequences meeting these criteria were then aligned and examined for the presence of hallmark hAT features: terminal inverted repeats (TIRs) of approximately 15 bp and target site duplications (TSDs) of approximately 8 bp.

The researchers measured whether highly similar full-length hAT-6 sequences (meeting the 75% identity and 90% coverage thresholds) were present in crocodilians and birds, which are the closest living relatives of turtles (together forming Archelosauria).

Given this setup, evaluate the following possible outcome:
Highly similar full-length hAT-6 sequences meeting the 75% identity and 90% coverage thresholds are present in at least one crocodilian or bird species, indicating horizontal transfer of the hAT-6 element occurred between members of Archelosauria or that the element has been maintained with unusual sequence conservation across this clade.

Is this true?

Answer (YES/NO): NO